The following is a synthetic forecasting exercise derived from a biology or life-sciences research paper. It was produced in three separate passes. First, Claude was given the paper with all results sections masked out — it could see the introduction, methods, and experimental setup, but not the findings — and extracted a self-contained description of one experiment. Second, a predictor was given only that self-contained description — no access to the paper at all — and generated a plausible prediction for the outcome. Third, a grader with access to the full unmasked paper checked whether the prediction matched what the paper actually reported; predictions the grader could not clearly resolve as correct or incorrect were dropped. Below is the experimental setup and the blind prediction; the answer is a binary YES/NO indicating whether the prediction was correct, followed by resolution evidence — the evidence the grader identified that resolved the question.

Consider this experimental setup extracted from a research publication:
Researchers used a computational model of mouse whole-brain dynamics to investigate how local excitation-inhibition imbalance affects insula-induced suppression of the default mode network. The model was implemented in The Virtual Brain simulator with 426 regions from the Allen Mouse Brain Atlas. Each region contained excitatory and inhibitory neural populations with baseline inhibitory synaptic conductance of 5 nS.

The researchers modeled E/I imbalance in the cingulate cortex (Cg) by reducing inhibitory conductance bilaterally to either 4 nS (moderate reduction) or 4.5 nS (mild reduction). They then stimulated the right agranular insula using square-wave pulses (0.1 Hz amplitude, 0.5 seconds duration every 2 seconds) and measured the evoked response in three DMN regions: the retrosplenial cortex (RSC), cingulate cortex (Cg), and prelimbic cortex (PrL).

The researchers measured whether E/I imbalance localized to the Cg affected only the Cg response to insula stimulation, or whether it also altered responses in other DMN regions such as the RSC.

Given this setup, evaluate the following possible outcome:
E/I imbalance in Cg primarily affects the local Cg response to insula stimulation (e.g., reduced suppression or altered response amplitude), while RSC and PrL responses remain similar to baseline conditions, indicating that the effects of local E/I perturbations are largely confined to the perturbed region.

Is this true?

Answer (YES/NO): NO